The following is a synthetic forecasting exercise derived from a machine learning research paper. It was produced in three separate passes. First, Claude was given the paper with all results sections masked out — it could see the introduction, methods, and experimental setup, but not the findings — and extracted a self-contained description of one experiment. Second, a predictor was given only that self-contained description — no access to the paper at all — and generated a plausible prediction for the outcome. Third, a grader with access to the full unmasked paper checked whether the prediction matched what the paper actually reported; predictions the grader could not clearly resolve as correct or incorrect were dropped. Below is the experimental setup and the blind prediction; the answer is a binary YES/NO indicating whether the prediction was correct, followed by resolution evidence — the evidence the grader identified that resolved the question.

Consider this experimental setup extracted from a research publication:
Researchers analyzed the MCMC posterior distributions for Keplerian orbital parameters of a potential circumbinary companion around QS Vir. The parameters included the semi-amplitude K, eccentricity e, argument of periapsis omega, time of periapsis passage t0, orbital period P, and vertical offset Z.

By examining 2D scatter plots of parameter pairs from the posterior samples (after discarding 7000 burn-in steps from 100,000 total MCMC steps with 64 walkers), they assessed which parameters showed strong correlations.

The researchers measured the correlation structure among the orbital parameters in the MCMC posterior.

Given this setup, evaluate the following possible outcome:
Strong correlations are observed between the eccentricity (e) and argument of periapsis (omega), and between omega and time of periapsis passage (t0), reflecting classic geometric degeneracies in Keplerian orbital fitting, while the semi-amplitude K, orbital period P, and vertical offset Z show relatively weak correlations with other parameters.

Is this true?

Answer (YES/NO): NO